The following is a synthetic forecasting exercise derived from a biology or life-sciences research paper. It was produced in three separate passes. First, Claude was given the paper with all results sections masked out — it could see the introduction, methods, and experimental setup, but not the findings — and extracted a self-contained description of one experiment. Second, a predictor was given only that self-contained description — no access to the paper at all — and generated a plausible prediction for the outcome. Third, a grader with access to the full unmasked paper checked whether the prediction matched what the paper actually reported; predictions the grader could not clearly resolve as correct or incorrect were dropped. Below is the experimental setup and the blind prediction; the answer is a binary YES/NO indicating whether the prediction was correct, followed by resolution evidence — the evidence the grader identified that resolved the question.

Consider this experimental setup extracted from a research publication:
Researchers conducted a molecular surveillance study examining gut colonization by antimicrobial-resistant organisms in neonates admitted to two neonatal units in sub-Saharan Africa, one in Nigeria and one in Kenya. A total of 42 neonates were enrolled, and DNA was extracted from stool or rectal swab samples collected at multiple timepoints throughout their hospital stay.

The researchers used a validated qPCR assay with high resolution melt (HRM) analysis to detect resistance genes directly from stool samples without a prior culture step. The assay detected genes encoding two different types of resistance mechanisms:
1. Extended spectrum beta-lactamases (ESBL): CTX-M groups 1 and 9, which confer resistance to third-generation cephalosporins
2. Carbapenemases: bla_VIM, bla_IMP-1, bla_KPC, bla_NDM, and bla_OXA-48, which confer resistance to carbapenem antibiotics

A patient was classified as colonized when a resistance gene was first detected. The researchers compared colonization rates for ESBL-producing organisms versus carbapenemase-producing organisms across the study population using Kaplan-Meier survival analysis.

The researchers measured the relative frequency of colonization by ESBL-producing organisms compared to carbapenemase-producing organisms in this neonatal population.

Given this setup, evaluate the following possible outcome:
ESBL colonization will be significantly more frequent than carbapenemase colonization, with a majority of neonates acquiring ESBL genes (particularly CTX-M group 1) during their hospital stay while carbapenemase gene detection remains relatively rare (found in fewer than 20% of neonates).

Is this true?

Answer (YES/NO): NO